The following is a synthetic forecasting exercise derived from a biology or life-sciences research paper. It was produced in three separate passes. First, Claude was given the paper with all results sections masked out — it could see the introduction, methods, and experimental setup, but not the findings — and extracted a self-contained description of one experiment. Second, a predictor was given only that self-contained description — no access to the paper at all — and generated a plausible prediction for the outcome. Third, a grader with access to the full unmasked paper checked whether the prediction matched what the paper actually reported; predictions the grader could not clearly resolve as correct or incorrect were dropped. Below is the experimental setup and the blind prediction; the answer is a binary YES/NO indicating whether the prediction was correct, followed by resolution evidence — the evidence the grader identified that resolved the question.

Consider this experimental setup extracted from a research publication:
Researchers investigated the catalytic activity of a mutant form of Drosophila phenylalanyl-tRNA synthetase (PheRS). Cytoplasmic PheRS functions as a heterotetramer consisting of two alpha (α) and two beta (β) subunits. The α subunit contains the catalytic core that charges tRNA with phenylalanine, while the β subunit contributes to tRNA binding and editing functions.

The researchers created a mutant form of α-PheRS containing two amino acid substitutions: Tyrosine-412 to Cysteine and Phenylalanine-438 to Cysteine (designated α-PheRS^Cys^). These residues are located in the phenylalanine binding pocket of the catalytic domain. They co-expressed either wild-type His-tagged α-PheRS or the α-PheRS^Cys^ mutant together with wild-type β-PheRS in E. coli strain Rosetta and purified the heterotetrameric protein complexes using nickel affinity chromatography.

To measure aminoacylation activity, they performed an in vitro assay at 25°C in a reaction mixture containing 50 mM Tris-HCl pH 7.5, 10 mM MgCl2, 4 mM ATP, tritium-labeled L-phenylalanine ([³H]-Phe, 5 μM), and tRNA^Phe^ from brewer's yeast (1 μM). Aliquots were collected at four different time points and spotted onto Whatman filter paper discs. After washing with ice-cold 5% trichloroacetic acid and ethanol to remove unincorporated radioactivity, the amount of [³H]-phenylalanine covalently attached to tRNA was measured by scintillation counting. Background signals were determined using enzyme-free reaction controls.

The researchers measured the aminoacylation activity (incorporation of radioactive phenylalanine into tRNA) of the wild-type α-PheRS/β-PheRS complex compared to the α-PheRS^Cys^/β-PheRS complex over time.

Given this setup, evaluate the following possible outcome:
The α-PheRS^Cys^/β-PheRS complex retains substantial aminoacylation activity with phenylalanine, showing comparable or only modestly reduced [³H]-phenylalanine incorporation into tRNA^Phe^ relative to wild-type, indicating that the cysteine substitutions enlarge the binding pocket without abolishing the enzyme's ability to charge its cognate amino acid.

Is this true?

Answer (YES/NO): NO